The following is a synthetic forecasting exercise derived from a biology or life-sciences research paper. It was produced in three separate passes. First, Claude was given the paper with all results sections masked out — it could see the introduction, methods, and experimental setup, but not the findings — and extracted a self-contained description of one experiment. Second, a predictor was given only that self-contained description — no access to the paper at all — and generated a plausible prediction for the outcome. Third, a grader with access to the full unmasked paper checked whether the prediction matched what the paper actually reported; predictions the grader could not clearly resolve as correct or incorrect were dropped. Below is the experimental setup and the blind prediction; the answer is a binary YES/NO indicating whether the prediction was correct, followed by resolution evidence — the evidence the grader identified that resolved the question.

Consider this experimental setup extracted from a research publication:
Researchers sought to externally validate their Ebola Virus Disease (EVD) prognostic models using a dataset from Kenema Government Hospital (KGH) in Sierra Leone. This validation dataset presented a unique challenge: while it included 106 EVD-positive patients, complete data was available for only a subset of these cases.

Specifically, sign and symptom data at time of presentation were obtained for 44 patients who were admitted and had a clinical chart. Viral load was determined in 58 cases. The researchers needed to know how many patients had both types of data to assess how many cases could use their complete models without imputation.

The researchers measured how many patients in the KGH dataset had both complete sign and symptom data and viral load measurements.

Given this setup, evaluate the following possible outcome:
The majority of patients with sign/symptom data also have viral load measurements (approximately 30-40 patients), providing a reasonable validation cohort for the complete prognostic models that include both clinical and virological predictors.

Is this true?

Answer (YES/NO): YES